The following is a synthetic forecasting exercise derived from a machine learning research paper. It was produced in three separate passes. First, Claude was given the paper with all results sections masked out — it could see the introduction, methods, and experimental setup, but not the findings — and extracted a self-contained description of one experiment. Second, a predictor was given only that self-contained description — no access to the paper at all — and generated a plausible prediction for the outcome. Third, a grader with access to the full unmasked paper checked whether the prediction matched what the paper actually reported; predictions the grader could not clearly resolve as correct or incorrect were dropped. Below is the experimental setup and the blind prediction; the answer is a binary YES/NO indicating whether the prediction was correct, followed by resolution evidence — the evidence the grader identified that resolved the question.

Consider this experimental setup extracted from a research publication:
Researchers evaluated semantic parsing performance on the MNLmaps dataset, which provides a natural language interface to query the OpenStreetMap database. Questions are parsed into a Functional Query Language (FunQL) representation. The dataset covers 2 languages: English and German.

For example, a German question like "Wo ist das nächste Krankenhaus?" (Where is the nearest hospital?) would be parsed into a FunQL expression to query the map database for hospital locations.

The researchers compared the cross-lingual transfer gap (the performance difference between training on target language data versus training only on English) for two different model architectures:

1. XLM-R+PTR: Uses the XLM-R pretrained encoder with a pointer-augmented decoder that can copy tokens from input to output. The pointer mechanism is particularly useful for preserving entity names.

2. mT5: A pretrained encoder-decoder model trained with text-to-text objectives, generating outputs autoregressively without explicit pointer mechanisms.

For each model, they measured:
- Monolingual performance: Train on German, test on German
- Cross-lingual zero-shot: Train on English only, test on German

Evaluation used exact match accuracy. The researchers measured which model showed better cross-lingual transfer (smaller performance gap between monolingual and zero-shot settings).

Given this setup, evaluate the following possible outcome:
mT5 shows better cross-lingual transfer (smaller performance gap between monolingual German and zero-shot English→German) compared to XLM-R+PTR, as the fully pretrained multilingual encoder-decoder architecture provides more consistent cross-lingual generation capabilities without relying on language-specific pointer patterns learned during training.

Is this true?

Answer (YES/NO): NO